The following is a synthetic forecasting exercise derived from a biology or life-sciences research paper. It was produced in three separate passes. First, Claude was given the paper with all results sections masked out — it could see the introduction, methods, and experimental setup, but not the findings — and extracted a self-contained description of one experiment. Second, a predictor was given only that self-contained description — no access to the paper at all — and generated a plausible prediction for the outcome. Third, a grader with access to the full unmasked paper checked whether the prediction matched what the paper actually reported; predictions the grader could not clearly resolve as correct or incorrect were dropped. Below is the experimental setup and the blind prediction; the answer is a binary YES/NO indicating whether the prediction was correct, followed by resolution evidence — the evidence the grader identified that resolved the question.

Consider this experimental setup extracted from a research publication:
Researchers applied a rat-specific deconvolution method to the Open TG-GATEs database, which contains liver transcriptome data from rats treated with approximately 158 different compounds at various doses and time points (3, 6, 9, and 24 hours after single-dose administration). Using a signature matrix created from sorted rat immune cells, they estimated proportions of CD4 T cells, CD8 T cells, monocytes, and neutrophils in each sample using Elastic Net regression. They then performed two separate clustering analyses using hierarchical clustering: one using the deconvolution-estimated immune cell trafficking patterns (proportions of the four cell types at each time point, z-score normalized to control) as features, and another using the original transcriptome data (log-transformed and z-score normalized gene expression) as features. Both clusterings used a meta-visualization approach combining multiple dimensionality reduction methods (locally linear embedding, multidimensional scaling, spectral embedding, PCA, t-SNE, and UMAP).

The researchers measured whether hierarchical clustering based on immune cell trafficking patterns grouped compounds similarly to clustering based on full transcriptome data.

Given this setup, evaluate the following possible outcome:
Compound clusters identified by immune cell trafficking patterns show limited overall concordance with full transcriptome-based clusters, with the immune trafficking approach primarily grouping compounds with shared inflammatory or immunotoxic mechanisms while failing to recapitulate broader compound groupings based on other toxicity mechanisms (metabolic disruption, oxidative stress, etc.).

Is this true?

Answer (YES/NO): NO